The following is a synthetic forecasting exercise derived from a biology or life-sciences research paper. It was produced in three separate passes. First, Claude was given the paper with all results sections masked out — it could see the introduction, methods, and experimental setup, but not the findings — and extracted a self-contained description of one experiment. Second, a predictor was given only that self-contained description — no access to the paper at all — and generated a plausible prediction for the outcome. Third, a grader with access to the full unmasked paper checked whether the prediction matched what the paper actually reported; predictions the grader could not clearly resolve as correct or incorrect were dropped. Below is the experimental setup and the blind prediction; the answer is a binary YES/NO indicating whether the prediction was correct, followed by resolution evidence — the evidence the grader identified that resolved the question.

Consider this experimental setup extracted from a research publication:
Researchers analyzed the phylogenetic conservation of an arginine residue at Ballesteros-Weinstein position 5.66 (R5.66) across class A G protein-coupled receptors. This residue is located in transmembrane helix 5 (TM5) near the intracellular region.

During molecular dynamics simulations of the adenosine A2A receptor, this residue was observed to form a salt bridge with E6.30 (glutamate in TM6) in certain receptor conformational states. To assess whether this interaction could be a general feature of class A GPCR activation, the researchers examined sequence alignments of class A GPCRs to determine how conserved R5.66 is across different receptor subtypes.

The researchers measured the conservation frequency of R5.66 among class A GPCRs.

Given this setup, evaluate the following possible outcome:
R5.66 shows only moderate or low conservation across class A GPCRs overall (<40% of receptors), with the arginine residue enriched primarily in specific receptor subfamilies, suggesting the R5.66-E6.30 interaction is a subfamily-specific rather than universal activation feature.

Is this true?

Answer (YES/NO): YES